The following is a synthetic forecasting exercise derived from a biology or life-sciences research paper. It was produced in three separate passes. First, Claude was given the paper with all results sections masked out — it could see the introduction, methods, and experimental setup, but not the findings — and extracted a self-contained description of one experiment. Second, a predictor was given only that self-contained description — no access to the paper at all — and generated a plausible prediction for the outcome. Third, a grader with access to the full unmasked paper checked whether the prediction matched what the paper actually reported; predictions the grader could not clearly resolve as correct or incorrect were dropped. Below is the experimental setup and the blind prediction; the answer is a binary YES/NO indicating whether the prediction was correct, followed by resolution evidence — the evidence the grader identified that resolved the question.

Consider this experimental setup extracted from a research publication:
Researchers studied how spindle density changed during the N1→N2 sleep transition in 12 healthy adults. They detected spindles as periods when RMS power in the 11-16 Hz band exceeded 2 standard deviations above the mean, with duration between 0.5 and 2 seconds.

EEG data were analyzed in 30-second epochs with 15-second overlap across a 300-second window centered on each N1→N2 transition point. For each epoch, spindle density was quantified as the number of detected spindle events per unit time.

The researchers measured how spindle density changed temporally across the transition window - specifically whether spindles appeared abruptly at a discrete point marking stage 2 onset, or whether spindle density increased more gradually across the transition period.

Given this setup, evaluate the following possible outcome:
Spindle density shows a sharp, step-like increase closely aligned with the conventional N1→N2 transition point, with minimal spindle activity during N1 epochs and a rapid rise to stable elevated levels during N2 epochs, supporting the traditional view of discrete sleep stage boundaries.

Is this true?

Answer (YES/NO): YES